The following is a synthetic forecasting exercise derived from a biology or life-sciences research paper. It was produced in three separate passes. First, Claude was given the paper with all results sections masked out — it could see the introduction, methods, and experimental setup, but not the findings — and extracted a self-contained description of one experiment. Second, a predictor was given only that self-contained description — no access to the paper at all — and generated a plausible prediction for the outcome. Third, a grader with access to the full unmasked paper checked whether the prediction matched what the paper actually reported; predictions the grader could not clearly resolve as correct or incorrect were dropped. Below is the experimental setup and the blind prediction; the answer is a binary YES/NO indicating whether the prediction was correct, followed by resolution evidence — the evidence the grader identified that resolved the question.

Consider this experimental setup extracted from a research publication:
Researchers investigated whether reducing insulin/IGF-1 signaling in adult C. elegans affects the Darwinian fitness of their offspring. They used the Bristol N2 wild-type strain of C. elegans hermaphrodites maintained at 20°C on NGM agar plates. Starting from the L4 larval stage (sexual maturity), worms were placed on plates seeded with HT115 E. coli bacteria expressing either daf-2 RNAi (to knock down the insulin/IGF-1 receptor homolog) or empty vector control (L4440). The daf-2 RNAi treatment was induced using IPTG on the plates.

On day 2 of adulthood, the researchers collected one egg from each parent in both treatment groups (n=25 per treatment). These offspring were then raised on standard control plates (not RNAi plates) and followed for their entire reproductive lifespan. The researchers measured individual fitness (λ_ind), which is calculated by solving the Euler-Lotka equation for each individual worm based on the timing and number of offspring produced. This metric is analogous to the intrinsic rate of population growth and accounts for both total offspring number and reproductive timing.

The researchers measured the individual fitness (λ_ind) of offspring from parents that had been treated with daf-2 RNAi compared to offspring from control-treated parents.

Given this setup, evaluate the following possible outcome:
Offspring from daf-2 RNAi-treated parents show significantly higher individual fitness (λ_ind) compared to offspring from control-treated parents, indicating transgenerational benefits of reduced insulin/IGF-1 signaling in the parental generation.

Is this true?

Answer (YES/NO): YES